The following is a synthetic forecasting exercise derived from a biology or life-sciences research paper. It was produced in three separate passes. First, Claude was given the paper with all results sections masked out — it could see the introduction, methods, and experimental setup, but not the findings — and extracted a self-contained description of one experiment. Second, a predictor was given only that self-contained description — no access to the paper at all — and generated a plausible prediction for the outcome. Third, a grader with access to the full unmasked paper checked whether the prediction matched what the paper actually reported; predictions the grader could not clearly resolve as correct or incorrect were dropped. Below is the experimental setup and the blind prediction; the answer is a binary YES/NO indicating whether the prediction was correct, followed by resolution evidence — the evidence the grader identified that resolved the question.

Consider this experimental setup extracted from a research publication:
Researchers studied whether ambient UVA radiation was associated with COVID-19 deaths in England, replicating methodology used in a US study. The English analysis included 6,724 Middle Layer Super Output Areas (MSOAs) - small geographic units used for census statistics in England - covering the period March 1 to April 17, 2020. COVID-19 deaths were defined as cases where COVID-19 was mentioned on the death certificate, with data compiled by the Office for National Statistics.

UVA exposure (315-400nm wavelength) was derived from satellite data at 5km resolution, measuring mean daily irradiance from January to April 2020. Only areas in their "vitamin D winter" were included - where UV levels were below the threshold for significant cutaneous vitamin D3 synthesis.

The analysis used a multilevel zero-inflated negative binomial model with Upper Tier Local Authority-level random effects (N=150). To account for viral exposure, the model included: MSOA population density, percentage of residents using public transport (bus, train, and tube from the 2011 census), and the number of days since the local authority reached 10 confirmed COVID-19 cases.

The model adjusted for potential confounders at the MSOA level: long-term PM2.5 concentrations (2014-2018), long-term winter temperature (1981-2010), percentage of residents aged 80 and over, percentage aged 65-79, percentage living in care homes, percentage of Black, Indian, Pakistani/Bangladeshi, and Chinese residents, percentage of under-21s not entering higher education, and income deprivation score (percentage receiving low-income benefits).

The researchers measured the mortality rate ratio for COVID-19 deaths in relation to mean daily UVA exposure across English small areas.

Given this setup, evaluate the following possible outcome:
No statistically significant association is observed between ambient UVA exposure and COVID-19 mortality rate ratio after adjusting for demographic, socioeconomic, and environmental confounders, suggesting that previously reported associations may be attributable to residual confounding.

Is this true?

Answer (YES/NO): NO